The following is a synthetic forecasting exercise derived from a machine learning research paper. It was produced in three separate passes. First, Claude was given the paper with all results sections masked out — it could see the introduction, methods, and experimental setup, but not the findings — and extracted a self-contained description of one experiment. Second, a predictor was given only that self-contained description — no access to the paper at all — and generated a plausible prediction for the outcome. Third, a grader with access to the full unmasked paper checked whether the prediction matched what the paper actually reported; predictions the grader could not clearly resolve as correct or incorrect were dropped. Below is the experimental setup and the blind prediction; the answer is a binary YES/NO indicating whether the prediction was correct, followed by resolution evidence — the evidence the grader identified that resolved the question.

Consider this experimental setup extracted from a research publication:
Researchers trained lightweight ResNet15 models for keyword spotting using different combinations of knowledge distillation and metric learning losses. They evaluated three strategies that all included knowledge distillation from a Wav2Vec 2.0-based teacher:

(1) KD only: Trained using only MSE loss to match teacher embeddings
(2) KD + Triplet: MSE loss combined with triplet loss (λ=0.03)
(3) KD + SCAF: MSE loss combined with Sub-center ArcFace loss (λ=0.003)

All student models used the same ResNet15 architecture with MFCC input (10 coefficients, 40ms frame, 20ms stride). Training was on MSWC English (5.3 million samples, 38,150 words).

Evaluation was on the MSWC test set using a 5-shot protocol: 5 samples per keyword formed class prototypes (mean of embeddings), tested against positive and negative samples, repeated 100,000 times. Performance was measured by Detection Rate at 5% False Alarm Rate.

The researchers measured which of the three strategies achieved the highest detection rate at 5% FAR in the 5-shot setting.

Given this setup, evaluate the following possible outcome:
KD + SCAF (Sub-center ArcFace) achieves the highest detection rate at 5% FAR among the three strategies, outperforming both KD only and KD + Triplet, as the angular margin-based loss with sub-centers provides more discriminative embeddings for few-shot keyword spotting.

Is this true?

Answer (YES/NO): NO